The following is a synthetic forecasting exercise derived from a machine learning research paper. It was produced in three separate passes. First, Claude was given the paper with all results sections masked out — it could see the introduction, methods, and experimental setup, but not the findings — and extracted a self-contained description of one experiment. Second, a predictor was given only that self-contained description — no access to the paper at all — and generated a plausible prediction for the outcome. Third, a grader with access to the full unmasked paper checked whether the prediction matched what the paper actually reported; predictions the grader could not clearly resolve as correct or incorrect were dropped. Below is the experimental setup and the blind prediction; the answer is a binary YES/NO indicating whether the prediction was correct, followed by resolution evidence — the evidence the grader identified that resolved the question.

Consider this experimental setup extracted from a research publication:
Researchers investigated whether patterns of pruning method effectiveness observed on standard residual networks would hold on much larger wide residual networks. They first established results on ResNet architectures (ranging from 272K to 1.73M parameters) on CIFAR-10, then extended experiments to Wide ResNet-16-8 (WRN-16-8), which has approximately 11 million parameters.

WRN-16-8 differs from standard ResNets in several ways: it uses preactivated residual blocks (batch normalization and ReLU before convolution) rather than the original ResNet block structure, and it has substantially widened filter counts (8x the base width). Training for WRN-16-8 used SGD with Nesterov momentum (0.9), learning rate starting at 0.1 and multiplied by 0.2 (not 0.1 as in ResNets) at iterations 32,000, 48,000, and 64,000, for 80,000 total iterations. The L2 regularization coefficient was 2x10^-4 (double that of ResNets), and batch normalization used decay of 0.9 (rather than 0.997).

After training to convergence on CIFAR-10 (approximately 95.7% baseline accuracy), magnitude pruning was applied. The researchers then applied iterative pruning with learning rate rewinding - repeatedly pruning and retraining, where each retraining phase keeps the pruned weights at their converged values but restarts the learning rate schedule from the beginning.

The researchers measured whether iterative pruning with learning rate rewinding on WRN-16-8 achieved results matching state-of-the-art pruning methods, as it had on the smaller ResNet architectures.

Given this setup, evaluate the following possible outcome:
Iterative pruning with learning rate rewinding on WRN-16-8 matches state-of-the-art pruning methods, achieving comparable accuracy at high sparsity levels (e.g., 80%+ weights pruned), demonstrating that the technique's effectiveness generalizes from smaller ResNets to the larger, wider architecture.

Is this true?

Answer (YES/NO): NO